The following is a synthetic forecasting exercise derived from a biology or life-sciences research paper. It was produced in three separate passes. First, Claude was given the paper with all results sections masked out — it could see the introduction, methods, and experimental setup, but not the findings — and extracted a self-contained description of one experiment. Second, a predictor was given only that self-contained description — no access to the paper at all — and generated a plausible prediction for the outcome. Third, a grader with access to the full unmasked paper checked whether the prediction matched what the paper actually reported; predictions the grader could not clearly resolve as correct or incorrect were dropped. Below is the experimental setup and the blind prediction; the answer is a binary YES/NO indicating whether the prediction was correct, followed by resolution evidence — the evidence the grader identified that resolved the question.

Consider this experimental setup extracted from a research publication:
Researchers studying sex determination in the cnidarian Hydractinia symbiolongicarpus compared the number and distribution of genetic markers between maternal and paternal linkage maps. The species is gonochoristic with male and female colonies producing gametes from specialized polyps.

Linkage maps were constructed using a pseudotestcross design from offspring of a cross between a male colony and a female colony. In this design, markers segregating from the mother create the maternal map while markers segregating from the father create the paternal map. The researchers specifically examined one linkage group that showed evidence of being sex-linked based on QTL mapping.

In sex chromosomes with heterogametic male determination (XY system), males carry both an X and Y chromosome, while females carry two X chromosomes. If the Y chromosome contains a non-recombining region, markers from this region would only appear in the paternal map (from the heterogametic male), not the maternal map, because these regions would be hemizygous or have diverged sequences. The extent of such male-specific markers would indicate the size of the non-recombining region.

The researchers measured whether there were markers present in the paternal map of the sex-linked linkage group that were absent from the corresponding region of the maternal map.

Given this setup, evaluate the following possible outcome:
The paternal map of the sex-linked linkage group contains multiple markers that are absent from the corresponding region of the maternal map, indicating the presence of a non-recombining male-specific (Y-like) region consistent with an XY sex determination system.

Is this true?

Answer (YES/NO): YES